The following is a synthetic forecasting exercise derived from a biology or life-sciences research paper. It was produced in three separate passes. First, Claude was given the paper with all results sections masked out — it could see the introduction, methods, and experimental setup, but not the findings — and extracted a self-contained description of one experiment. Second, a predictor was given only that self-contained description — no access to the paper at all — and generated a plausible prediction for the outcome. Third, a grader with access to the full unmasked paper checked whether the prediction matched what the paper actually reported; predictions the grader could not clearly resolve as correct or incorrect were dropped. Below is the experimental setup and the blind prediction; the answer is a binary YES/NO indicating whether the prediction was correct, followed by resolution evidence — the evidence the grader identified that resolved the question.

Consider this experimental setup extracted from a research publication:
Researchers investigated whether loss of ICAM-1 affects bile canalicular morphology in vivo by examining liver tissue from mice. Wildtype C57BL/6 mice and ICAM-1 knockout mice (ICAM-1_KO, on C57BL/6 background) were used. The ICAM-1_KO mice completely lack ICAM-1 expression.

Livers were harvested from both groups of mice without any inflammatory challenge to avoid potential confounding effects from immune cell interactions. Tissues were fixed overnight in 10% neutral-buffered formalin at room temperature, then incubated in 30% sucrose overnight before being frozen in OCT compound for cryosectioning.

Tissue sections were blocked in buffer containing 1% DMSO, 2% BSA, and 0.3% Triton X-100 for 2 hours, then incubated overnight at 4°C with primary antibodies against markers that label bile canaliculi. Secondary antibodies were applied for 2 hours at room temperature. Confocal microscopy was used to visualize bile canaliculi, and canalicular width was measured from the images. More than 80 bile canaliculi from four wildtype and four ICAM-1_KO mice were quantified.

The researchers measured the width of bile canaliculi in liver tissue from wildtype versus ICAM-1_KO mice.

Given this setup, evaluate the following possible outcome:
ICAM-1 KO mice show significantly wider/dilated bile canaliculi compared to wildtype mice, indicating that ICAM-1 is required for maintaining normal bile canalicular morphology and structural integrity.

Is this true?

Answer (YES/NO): YES